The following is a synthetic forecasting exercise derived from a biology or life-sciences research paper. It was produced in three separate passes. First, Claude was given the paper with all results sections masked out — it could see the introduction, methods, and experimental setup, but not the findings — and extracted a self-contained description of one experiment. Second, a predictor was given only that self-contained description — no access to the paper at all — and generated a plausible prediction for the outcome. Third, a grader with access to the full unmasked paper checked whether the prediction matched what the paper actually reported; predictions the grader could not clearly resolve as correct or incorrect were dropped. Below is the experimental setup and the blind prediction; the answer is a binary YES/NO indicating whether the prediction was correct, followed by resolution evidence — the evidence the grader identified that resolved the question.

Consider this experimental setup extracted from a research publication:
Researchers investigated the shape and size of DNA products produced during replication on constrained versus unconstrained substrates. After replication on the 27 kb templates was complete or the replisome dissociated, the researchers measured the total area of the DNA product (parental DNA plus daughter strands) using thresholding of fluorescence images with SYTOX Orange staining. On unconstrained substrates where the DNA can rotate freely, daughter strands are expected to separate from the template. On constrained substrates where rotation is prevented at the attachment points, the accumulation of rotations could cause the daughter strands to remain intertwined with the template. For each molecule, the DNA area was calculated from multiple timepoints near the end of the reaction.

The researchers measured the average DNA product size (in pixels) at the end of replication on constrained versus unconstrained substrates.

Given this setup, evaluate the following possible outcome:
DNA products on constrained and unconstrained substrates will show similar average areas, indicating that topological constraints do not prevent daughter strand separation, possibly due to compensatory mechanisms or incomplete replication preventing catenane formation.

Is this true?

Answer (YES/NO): NO